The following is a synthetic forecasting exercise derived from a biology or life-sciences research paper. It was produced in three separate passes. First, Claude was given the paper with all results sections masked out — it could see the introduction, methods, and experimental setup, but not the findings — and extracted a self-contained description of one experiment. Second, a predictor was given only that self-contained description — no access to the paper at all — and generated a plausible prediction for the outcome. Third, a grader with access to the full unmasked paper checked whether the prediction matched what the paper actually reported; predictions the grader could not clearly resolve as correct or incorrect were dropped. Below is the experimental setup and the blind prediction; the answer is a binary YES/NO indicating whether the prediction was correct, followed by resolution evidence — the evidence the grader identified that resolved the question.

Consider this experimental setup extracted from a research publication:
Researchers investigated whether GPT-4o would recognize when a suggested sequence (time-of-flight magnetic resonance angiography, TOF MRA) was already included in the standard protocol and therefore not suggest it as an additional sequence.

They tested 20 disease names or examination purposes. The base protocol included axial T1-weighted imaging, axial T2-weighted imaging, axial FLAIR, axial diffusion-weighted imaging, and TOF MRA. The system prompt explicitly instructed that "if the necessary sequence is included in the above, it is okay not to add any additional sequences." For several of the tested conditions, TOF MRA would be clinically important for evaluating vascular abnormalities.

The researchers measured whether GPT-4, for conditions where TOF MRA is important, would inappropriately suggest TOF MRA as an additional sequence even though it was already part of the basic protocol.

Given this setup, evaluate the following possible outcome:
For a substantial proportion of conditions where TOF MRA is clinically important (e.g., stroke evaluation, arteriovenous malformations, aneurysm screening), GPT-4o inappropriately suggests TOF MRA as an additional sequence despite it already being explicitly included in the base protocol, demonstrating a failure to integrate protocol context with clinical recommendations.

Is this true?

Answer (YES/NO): NO